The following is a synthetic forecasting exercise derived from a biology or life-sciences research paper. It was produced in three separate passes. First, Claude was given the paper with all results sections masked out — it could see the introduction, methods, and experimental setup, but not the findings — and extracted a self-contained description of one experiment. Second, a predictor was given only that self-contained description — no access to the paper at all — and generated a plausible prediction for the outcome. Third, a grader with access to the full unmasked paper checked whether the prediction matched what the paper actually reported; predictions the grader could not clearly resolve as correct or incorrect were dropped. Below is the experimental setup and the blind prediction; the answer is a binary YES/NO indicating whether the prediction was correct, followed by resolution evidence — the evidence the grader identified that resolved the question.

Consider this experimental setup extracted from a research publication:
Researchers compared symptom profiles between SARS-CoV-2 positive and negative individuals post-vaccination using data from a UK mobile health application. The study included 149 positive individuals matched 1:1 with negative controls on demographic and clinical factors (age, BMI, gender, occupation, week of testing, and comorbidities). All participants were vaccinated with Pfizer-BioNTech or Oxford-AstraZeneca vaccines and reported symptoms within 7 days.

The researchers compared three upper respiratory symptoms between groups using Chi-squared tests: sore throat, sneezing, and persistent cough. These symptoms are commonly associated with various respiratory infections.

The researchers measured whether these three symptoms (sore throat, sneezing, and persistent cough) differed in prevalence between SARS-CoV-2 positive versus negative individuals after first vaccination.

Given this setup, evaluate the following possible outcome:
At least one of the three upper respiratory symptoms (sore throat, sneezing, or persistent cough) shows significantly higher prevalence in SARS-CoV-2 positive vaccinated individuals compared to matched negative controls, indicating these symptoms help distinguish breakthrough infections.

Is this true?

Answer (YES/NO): YES